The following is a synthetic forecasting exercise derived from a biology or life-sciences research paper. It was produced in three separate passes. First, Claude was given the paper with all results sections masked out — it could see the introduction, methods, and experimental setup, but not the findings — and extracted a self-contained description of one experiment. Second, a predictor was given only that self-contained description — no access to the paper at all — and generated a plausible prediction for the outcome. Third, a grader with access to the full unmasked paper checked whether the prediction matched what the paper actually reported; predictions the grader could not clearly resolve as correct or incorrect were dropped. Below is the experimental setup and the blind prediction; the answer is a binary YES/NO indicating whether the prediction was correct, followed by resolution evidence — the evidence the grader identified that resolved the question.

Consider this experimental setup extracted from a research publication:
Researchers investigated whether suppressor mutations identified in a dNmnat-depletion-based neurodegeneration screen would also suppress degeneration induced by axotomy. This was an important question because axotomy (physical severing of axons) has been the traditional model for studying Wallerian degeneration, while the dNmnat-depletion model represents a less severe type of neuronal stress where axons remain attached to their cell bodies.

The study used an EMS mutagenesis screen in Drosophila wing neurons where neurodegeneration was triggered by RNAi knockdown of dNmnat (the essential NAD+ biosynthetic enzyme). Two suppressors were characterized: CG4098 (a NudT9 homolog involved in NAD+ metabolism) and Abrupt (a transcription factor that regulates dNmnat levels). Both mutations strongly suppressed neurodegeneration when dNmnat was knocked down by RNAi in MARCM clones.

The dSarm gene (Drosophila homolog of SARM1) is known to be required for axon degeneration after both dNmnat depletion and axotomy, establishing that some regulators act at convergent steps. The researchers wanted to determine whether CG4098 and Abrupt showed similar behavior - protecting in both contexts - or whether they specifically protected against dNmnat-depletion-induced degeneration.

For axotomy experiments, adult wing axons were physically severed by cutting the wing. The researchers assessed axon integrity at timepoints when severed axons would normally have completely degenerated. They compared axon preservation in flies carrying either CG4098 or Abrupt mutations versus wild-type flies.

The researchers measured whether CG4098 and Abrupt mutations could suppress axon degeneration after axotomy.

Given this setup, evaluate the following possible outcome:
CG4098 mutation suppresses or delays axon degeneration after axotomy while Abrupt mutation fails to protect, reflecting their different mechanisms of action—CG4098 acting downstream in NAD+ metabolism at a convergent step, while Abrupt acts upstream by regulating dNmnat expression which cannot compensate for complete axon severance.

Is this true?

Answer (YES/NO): NO